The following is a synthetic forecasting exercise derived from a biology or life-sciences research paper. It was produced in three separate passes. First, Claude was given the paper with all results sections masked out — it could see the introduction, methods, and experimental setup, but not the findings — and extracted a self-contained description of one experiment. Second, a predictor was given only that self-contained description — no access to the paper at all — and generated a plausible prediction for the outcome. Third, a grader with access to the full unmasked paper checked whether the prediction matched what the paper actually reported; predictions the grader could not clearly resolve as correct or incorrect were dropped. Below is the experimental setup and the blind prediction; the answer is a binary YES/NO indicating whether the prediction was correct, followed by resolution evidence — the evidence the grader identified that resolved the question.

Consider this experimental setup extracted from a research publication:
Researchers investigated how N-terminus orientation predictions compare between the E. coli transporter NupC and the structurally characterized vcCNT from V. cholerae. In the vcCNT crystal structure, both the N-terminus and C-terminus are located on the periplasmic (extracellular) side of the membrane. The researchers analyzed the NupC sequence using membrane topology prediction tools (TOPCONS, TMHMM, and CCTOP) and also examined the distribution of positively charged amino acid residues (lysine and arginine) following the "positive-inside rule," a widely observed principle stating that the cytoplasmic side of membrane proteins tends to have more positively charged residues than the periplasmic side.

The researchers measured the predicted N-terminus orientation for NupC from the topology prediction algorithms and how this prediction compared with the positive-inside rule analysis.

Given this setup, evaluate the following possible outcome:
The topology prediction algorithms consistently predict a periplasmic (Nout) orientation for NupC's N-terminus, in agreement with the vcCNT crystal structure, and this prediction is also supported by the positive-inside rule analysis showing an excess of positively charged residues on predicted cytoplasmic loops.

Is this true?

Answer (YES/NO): NO